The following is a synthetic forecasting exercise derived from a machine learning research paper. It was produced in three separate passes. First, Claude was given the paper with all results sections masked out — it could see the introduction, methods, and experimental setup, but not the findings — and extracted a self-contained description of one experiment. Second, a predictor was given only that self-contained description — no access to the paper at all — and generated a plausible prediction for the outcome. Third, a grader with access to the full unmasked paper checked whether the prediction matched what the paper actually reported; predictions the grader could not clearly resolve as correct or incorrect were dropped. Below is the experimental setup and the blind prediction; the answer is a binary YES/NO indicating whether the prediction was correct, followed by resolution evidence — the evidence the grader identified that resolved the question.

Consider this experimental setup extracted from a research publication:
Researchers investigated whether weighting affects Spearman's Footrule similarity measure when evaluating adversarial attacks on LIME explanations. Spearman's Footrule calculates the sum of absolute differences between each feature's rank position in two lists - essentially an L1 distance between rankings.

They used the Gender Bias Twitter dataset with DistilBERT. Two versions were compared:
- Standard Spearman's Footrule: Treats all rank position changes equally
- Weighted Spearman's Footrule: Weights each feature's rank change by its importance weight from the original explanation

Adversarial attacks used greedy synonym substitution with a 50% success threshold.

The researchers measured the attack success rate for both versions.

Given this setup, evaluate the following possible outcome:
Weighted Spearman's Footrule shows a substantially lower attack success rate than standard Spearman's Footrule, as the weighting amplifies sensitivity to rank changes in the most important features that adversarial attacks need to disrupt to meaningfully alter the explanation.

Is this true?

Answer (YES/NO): YES